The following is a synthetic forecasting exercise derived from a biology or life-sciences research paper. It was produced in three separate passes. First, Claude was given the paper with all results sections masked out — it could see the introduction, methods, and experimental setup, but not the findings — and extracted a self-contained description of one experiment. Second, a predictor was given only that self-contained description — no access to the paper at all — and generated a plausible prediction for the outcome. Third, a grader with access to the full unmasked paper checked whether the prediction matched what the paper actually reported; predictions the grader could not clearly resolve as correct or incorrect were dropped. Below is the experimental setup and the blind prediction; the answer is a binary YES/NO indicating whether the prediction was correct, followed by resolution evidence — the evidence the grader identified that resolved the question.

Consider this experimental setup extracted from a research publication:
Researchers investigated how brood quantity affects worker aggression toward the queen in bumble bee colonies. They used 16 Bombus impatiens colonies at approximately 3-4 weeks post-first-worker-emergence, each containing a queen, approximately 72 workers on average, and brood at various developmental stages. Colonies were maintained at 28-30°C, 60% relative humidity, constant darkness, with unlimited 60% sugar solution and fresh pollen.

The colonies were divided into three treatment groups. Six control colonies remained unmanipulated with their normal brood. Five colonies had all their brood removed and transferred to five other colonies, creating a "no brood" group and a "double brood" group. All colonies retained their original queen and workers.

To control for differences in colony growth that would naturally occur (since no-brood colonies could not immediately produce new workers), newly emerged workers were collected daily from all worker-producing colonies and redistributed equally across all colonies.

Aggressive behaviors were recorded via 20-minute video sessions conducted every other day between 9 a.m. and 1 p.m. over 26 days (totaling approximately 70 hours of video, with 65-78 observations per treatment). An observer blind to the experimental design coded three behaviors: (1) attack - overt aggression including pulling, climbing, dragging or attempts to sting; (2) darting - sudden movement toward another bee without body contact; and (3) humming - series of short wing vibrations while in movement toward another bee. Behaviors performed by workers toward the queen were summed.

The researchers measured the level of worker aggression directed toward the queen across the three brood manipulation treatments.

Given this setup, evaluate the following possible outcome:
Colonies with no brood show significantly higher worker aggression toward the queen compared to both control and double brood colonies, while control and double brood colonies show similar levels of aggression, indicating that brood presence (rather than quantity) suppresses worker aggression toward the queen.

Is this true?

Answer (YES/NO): NO